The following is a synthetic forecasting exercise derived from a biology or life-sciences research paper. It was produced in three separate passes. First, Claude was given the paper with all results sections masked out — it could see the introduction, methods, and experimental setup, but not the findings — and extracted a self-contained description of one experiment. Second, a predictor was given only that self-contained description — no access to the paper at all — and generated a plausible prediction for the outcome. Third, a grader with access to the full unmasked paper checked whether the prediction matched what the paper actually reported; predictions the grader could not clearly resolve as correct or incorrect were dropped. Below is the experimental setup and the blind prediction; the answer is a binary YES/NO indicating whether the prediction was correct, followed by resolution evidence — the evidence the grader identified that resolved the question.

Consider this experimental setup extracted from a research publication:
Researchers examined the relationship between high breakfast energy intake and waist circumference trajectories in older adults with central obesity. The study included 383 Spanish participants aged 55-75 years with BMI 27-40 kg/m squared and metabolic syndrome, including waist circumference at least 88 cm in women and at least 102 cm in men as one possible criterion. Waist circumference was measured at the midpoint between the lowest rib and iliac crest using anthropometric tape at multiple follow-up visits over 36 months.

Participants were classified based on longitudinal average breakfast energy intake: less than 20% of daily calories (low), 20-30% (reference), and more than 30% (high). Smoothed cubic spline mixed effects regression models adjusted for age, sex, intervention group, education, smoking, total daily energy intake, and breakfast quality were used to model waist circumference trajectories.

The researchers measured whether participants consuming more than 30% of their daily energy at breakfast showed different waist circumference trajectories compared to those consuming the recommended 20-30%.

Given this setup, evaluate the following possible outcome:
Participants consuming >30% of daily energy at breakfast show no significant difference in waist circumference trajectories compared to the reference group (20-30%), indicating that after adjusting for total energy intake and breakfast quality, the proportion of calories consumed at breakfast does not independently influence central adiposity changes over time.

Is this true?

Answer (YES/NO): NO